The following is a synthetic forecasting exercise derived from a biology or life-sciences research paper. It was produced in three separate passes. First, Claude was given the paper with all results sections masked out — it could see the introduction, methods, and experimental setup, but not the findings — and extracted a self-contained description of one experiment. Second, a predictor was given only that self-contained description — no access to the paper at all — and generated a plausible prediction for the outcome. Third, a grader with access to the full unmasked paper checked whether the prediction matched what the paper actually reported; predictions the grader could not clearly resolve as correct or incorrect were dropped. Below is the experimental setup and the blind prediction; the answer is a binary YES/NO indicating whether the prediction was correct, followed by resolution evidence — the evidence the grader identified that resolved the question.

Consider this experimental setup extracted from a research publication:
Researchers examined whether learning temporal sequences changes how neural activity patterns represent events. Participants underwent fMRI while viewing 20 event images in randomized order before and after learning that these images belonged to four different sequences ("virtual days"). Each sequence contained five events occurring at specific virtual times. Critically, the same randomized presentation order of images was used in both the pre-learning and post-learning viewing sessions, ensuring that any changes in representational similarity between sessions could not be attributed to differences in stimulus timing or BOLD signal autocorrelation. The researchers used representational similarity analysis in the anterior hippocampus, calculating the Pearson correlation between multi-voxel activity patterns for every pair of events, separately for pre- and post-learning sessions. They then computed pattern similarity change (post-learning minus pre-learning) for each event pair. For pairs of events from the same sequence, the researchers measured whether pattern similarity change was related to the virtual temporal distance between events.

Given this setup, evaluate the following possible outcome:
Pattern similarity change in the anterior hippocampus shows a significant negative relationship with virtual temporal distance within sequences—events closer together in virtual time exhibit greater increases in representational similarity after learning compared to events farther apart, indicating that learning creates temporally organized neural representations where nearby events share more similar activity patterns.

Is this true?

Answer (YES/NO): NO